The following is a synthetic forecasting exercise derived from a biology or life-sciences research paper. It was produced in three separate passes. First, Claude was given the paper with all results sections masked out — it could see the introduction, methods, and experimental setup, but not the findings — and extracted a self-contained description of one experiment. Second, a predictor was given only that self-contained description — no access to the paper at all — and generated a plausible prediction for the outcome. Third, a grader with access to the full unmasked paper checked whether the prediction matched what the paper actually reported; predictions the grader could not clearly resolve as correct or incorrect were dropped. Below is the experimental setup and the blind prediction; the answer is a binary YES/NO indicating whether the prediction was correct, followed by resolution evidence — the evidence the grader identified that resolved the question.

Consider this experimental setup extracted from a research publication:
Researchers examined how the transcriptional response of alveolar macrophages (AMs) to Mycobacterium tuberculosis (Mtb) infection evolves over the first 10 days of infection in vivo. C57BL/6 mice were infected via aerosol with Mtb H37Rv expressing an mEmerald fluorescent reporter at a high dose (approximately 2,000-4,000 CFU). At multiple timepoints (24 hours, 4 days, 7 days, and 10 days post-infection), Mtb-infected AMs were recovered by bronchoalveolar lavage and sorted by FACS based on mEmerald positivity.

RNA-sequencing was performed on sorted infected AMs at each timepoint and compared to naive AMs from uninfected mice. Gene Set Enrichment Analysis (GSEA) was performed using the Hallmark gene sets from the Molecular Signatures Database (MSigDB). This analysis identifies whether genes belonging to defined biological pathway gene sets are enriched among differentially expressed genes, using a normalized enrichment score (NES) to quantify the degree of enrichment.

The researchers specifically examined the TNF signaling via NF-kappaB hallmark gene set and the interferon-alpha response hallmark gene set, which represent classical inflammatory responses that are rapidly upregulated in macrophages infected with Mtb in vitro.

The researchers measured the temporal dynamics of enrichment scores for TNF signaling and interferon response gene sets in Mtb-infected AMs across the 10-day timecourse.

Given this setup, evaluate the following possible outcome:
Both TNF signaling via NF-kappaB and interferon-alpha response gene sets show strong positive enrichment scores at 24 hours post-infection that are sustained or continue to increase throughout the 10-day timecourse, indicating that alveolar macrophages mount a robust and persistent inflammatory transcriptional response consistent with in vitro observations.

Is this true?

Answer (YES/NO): NO